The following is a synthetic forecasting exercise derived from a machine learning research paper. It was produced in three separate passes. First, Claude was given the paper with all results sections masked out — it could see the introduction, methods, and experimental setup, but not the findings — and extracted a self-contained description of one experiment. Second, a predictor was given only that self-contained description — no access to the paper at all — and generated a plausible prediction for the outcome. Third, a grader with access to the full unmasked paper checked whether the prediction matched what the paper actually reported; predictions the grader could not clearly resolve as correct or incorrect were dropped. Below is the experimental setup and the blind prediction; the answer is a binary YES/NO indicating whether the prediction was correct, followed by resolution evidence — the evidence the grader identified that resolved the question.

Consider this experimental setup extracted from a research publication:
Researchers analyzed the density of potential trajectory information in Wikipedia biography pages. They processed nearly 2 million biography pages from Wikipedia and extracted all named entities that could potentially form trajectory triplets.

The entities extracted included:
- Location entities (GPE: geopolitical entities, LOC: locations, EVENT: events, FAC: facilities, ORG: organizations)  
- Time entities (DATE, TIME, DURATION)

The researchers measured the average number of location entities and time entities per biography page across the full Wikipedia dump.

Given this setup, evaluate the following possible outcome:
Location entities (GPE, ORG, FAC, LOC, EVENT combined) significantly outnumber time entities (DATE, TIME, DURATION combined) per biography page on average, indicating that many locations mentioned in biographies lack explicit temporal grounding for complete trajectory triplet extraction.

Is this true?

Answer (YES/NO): NO